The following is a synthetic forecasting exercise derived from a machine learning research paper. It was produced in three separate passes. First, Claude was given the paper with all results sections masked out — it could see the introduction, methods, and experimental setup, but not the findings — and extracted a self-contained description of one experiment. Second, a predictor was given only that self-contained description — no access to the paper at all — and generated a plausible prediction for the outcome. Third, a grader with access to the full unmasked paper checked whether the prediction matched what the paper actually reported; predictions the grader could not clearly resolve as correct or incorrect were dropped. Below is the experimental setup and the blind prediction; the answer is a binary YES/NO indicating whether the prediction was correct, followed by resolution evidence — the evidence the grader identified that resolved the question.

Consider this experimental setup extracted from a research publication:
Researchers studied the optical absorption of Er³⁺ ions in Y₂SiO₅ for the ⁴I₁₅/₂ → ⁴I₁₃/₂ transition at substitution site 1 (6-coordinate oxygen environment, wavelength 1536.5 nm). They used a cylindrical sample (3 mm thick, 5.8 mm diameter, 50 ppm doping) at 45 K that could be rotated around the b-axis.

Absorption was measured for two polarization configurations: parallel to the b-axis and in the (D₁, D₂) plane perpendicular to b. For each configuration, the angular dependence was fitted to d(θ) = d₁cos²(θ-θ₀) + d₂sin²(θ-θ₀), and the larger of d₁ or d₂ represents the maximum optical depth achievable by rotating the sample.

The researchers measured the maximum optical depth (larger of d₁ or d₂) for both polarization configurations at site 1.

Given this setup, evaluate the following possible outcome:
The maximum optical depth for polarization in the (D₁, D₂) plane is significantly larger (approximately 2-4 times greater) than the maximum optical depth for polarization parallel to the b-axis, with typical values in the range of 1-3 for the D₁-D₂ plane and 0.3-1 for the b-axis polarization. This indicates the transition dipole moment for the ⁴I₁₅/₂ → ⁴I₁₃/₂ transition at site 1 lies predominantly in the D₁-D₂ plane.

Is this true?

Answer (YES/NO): NO